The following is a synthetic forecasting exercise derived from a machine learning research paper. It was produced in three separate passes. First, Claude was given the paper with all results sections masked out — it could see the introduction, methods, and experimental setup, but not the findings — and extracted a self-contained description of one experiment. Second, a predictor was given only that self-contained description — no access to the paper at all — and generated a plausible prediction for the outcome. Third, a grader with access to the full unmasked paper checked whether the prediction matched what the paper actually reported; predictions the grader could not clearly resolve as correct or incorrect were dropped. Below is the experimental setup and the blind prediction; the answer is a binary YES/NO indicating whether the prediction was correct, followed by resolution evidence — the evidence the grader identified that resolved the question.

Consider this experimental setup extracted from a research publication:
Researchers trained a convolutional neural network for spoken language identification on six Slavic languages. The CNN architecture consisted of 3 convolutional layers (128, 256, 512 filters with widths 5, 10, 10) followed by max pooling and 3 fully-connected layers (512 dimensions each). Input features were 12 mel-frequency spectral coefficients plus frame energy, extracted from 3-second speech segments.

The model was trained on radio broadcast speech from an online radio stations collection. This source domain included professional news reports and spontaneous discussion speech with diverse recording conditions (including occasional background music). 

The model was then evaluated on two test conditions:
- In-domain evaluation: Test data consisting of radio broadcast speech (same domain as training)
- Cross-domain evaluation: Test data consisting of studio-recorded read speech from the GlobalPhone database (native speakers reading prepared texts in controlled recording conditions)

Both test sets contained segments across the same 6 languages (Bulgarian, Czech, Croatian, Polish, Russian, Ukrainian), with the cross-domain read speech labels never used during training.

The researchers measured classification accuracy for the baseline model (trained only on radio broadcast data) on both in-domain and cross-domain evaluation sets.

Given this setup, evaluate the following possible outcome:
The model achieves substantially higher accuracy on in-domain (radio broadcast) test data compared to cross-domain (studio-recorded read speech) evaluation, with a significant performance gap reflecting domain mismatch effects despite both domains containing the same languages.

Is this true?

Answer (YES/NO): YES